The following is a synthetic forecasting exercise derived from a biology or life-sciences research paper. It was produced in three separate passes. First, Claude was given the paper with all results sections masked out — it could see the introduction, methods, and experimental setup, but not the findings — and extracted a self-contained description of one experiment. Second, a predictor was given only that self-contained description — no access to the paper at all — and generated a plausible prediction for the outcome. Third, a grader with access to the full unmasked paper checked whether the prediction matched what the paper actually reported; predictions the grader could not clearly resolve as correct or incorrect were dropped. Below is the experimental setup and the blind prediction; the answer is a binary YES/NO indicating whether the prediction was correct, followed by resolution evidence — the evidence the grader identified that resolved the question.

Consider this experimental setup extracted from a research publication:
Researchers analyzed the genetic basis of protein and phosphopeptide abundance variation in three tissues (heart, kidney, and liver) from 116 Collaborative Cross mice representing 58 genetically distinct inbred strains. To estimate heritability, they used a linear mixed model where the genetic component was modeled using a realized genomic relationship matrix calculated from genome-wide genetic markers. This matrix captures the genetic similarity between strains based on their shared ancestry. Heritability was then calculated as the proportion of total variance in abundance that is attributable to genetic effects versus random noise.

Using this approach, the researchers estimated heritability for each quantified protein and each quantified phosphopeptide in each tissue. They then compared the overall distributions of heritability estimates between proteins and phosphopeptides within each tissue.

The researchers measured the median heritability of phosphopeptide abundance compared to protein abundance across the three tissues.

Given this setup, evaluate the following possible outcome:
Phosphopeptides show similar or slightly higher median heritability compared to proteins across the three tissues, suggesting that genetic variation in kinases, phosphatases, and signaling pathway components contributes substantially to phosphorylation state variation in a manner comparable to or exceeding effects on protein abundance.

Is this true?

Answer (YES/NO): NO